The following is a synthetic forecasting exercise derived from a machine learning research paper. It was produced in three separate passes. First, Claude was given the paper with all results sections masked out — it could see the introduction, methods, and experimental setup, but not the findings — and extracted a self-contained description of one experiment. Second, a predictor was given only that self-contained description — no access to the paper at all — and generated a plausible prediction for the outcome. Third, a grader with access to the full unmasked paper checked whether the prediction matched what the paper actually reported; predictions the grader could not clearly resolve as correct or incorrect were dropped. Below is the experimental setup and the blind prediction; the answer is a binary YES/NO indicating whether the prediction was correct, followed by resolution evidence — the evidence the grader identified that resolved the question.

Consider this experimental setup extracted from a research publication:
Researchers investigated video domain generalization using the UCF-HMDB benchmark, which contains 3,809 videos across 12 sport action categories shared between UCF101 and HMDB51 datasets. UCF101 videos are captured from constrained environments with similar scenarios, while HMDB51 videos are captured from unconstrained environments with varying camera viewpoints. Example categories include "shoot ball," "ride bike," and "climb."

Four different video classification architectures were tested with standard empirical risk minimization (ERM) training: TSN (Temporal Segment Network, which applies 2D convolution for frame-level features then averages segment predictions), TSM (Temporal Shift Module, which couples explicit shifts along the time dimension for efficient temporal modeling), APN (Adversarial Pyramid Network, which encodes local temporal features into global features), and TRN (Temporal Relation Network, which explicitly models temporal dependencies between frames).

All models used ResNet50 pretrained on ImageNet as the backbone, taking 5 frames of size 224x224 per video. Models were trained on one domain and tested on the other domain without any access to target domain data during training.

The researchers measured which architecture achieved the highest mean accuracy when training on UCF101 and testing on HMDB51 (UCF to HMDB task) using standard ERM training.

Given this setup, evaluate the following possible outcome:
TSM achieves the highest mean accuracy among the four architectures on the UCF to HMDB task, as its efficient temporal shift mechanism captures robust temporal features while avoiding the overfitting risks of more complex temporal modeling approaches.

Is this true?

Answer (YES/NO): NO